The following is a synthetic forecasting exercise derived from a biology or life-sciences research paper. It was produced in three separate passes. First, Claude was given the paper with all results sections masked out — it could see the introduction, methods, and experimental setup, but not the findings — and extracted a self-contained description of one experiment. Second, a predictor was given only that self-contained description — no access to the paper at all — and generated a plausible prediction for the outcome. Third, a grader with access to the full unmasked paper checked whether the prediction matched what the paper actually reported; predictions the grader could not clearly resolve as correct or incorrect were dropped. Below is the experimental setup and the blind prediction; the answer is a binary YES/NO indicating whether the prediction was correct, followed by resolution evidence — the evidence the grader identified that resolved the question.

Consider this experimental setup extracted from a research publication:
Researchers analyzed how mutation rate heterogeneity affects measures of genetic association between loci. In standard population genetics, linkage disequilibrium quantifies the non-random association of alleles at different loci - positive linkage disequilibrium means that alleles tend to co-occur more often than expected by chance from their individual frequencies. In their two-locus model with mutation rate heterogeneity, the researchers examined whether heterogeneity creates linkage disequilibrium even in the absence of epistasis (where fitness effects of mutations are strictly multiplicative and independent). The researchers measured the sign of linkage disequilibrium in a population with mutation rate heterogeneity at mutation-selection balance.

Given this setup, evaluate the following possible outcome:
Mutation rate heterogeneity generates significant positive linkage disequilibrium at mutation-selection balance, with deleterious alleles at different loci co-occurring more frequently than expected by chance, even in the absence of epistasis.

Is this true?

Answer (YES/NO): YES